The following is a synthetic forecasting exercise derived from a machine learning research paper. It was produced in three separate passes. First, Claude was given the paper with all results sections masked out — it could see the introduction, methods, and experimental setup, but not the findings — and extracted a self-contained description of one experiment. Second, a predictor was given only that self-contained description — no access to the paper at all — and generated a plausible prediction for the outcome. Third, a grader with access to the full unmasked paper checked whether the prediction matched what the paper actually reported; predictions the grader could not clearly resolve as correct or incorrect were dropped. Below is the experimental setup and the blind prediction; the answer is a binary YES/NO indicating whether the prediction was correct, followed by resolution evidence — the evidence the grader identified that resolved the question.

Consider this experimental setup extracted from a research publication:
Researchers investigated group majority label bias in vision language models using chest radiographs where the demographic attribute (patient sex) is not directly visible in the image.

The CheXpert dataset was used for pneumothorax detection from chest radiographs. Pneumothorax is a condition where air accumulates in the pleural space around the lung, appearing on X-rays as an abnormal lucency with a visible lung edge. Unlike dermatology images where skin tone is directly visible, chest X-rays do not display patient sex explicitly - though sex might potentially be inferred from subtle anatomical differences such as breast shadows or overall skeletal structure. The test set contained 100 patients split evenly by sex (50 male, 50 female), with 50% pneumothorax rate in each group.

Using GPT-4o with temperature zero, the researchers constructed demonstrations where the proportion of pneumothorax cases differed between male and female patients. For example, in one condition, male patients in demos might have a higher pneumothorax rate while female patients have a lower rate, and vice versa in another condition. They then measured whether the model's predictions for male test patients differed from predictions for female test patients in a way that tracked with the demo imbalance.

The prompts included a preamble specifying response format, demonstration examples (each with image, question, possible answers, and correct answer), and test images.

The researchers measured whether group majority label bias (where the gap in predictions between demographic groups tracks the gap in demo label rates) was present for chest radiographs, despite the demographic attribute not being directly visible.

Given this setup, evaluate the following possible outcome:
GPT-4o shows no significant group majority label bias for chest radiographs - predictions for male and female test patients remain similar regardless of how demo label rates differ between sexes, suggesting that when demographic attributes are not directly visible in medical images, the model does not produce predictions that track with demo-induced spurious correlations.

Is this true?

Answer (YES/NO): NO